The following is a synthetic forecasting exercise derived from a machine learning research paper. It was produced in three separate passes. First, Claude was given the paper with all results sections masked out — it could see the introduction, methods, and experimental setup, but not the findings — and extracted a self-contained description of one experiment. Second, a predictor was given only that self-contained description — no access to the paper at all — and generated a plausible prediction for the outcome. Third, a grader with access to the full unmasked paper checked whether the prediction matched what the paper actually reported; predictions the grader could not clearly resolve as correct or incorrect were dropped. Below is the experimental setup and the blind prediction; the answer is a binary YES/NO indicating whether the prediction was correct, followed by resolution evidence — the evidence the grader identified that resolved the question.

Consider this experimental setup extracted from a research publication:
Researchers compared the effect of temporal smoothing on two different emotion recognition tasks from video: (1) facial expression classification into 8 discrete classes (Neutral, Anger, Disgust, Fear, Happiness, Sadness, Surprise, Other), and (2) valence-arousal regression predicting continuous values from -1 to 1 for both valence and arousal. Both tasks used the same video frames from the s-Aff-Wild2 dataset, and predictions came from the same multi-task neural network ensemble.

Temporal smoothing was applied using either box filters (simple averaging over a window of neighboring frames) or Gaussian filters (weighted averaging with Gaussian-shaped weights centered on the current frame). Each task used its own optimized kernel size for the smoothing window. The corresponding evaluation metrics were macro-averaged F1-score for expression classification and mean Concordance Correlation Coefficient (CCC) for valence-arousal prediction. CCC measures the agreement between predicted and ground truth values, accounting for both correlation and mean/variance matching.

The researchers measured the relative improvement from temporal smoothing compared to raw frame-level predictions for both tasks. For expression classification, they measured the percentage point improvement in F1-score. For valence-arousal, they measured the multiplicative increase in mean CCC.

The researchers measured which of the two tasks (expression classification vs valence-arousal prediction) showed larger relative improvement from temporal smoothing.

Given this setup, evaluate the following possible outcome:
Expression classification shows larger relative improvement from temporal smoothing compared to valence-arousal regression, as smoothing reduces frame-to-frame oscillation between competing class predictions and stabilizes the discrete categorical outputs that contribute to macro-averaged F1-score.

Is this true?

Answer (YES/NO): NO